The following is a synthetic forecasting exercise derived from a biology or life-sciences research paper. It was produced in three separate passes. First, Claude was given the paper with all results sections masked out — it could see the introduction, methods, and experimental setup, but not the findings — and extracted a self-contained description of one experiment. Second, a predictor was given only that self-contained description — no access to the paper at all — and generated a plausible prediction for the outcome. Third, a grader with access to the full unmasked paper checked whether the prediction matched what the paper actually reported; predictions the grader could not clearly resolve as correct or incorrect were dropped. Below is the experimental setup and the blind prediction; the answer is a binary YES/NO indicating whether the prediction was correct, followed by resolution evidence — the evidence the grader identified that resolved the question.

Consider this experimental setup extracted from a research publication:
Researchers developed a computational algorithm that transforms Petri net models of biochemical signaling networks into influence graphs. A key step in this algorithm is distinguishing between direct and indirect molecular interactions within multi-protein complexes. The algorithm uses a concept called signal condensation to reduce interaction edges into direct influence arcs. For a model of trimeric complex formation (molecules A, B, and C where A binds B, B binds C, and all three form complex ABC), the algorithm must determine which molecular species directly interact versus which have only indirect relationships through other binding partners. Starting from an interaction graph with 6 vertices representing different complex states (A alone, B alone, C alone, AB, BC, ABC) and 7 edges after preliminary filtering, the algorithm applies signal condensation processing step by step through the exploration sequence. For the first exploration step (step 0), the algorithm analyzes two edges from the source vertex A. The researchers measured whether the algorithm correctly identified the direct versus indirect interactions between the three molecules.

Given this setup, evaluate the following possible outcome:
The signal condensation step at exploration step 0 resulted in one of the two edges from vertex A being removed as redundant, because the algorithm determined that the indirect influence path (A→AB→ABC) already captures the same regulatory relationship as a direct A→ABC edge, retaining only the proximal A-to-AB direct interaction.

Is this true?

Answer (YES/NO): NO